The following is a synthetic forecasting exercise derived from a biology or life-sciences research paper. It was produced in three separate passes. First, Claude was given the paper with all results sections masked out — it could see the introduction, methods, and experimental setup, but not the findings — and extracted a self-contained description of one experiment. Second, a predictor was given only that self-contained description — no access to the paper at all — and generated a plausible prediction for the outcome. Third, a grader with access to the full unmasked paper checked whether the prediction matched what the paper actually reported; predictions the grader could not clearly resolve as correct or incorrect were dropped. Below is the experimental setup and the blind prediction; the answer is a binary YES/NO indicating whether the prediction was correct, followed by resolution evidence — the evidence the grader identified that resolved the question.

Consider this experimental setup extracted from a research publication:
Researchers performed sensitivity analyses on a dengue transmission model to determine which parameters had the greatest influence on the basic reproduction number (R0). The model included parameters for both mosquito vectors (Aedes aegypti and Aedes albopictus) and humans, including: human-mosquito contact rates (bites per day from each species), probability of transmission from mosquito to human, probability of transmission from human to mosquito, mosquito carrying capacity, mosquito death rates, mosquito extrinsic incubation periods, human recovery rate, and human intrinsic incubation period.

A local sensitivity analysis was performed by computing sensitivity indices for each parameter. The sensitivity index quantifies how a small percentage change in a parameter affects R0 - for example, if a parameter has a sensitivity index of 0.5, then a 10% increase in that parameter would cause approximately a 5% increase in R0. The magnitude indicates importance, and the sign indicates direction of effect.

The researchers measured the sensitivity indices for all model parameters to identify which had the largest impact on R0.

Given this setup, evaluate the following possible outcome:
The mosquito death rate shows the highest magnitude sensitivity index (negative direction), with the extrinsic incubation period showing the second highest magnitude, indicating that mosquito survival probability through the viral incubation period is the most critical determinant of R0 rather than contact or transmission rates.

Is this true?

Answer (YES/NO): NO